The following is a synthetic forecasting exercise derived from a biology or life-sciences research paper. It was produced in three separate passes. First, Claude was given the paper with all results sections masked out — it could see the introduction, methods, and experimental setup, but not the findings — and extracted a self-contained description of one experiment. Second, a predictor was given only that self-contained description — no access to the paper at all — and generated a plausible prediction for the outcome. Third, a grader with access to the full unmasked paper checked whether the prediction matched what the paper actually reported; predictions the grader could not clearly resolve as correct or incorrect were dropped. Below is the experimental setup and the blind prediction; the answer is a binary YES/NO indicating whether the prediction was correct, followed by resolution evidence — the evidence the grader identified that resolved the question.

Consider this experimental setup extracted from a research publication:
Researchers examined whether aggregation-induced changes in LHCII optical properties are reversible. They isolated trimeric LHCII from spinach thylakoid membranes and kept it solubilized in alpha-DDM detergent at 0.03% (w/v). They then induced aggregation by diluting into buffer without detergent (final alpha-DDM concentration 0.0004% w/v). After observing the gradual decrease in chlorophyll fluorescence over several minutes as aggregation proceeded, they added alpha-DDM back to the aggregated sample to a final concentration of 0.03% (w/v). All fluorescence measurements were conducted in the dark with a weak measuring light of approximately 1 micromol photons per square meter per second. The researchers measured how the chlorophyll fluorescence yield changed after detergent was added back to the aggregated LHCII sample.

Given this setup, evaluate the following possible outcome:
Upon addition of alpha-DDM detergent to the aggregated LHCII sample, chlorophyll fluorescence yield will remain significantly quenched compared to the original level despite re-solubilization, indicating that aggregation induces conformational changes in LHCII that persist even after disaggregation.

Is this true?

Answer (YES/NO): NO